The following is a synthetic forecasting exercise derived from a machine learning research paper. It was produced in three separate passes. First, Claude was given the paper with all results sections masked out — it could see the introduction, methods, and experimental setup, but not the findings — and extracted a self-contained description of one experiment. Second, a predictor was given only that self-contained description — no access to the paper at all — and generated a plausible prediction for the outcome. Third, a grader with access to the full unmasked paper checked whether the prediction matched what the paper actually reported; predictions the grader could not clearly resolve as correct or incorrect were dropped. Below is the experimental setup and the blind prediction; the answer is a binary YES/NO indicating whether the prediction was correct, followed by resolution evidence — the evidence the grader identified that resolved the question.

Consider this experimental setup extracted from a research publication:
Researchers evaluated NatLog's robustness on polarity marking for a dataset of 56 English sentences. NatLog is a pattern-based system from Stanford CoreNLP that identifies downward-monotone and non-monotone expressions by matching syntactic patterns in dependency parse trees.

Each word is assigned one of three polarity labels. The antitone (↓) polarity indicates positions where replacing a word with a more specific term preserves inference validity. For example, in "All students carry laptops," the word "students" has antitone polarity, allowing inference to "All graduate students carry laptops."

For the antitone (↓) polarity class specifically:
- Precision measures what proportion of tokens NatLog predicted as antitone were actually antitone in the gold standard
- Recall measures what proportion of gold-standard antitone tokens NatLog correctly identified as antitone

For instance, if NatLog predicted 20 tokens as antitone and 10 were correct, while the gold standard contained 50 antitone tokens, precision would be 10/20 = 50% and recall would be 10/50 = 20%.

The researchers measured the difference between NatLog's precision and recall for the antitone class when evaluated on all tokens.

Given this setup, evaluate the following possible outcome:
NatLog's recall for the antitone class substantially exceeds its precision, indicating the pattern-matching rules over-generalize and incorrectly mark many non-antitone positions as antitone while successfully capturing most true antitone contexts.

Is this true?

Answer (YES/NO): NO